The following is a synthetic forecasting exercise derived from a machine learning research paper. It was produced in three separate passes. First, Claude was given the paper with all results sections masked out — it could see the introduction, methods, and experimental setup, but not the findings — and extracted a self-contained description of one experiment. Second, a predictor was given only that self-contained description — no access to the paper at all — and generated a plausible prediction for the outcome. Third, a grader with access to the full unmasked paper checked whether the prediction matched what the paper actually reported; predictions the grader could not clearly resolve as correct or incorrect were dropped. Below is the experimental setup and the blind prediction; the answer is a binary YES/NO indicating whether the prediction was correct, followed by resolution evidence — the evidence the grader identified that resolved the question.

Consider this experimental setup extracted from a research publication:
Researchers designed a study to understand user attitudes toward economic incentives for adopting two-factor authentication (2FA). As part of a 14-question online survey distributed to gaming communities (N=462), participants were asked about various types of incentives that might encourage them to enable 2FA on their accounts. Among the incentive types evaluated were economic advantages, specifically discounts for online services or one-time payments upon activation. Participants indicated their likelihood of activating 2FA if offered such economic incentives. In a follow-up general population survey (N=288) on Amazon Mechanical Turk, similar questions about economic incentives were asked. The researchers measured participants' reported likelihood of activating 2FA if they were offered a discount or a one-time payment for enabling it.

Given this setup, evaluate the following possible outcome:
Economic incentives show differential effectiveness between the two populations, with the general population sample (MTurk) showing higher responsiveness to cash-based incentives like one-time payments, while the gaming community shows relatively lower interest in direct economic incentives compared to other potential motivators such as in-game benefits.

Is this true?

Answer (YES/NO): NO